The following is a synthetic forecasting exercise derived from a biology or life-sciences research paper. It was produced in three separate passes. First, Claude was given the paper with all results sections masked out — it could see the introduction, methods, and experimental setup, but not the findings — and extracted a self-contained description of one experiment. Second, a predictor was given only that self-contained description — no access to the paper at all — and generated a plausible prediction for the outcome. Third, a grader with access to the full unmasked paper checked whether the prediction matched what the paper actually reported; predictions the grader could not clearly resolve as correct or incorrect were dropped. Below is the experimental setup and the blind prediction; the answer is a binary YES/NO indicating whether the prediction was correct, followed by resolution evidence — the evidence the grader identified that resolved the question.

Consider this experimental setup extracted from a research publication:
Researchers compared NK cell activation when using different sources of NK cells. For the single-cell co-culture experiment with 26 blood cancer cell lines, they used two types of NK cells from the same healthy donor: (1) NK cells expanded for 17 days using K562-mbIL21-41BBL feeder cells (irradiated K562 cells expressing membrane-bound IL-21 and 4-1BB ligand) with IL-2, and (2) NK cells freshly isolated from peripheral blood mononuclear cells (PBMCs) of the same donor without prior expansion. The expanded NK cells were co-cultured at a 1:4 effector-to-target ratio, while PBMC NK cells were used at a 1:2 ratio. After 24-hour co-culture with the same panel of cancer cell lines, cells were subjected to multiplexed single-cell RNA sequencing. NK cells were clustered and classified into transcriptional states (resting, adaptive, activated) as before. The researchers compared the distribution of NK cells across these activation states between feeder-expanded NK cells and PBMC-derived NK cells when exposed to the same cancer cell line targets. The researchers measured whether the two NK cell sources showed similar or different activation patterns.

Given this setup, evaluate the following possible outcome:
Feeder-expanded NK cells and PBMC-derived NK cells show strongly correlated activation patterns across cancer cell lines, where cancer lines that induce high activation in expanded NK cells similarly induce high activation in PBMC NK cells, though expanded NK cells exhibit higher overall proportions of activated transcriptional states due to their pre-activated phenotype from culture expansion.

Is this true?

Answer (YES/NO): NO